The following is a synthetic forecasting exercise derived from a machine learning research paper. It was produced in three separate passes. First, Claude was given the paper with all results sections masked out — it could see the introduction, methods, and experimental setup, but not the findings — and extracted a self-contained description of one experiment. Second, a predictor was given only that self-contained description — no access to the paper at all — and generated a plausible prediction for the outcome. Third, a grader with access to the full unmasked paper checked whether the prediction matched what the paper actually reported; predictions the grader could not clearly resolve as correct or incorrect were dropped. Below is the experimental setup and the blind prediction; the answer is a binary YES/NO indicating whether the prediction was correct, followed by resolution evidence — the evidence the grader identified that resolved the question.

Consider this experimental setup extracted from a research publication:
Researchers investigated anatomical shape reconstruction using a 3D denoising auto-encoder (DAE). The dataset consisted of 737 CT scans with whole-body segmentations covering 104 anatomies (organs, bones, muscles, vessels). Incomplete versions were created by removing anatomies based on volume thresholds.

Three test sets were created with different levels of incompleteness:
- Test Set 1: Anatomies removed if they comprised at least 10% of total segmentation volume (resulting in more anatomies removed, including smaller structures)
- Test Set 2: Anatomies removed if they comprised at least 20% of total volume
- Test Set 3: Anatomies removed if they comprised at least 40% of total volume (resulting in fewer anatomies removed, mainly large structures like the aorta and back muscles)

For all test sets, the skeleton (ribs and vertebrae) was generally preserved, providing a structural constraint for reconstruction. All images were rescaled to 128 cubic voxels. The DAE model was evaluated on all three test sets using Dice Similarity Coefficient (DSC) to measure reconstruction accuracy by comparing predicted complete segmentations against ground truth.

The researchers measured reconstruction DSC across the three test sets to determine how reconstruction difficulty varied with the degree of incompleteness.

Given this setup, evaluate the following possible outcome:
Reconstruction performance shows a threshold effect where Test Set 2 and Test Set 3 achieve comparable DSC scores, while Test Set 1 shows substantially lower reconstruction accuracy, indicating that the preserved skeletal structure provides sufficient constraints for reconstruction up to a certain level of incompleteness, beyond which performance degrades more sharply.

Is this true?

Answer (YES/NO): NO